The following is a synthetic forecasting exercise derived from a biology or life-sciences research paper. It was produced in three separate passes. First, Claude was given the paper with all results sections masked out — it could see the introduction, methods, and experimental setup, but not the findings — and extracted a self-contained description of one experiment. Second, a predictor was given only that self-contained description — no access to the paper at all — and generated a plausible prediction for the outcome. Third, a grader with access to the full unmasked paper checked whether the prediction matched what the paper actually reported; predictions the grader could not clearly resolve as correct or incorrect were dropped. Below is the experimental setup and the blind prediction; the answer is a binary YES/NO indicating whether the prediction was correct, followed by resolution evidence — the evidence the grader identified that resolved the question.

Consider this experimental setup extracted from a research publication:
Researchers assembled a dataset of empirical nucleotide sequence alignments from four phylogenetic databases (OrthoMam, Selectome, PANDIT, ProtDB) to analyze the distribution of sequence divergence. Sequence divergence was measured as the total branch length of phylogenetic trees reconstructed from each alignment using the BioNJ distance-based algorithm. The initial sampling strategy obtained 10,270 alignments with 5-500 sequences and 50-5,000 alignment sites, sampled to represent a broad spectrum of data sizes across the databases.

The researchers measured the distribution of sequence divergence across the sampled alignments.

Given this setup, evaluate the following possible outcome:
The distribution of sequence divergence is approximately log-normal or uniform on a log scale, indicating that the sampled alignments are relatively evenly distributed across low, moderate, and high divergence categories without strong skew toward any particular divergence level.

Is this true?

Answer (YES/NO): NO